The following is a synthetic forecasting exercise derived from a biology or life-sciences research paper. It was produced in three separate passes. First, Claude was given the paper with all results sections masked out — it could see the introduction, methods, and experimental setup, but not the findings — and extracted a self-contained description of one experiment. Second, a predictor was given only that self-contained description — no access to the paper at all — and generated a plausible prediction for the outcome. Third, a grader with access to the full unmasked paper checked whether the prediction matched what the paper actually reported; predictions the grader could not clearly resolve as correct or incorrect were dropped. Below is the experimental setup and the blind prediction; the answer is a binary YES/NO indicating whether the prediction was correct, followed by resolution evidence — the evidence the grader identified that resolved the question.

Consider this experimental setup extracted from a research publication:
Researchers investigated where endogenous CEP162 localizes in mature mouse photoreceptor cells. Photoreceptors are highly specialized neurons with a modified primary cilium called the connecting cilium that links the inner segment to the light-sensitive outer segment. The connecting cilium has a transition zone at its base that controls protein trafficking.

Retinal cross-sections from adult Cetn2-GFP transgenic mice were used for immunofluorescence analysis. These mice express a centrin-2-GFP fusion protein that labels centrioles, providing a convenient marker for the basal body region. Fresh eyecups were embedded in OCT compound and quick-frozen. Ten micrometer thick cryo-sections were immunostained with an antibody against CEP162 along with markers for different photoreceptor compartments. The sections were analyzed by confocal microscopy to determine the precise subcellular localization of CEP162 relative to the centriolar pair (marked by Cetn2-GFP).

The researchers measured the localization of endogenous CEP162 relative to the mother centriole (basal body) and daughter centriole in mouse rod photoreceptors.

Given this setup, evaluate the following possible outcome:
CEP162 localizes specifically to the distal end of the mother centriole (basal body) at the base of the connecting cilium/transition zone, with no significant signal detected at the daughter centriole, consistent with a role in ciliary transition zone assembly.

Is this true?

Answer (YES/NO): NO